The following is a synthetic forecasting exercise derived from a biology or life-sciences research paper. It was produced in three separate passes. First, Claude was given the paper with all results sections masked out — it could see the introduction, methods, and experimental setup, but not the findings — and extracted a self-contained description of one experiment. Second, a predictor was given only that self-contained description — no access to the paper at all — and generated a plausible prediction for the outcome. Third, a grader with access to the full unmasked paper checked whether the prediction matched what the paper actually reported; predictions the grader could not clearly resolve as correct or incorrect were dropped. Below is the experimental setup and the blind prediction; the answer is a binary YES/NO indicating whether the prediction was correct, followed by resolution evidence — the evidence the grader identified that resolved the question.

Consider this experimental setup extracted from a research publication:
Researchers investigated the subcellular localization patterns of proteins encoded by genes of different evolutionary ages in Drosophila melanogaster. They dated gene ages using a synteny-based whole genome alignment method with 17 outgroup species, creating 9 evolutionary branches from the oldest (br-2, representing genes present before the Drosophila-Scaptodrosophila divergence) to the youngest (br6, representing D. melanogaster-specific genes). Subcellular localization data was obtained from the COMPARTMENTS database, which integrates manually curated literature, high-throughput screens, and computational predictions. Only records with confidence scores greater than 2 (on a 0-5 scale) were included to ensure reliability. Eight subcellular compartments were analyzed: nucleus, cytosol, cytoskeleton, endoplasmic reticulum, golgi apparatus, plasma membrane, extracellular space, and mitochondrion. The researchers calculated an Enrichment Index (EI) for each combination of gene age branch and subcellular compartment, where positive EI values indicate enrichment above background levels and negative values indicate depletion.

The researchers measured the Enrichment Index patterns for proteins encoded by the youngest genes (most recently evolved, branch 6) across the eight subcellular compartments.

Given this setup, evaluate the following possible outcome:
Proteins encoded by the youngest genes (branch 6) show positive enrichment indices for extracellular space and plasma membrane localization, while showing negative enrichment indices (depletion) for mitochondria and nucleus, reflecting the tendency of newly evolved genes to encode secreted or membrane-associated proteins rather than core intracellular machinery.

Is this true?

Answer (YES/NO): NO